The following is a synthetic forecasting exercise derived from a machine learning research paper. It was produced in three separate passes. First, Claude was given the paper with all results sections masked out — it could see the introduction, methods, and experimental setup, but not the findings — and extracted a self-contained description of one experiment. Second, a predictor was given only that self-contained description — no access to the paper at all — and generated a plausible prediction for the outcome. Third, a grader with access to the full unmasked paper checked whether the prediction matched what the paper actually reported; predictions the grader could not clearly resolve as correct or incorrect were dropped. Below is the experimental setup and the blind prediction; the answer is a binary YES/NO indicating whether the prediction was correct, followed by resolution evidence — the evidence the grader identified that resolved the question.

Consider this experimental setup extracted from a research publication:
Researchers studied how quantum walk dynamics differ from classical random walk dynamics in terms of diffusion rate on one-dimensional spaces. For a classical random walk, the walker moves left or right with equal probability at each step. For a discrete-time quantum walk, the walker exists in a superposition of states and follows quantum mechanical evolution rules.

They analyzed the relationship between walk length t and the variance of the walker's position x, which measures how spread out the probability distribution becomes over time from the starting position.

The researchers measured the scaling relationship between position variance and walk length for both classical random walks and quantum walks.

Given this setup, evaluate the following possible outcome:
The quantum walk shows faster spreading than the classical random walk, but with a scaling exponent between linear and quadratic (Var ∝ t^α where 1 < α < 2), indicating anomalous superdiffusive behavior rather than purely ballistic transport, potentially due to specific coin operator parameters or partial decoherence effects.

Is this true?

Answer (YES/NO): NO